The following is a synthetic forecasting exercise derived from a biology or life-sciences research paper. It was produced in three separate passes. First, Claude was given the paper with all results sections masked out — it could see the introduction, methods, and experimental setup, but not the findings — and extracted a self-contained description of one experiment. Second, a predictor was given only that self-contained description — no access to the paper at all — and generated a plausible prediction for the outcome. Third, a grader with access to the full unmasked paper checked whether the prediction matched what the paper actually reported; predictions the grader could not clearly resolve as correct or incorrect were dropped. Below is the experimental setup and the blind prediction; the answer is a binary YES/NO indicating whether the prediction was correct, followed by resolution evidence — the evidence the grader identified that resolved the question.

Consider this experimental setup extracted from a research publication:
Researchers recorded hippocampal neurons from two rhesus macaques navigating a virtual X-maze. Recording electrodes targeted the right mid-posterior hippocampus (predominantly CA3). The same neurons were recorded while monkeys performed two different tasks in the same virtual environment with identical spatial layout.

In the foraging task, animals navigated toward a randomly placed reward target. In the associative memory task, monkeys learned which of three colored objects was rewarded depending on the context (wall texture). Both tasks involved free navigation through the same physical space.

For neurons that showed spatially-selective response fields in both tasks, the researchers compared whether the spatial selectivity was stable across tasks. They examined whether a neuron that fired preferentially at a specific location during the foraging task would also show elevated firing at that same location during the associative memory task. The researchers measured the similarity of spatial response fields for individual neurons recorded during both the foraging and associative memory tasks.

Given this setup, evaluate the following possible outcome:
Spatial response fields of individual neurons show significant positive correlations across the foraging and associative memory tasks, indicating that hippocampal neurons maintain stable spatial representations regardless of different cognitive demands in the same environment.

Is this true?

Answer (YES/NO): NO